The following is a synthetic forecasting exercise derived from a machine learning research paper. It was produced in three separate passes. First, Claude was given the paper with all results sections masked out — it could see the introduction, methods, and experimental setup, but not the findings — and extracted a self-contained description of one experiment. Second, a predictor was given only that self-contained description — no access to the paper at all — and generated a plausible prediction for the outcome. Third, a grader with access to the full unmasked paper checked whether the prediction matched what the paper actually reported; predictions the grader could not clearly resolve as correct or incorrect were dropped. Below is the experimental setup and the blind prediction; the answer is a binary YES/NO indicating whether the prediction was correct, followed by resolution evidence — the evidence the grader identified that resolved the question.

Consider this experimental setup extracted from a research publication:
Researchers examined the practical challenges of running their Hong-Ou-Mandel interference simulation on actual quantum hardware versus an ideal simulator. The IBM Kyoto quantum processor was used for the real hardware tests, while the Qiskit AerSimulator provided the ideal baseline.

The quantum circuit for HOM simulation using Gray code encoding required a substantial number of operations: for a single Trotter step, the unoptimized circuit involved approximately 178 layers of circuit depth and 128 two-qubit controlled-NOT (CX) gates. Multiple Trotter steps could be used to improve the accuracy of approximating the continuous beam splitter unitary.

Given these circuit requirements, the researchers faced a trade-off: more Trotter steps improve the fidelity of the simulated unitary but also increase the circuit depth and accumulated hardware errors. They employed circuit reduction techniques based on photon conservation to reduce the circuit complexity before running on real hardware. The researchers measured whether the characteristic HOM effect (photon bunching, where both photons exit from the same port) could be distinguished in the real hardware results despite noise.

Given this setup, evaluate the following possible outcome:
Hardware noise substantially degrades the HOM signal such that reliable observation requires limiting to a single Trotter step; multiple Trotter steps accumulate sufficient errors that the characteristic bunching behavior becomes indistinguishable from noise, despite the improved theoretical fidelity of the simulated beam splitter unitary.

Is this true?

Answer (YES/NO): NO